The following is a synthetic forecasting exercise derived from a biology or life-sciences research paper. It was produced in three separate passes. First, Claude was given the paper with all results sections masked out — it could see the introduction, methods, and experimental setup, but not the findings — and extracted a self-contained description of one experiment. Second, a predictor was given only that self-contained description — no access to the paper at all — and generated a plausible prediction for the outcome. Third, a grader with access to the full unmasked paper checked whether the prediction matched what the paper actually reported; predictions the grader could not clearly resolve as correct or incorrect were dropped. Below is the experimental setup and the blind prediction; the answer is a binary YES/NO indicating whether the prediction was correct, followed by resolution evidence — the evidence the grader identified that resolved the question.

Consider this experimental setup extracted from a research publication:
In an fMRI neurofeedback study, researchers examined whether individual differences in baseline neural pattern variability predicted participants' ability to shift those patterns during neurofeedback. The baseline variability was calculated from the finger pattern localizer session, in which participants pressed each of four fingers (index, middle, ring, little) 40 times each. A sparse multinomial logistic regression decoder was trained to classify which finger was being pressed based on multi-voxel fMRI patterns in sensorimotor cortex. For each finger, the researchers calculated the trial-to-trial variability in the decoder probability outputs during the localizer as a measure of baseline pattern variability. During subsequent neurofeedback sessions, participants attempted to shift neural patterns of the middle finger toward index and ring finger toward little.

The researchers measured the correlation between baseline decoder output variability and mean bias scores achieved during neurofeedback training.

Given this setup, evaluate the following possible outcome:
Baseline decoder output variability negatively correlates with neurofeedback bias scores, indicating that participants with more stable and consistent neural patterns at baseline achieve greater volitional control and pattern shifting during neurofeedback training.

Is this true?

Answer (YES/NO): NO